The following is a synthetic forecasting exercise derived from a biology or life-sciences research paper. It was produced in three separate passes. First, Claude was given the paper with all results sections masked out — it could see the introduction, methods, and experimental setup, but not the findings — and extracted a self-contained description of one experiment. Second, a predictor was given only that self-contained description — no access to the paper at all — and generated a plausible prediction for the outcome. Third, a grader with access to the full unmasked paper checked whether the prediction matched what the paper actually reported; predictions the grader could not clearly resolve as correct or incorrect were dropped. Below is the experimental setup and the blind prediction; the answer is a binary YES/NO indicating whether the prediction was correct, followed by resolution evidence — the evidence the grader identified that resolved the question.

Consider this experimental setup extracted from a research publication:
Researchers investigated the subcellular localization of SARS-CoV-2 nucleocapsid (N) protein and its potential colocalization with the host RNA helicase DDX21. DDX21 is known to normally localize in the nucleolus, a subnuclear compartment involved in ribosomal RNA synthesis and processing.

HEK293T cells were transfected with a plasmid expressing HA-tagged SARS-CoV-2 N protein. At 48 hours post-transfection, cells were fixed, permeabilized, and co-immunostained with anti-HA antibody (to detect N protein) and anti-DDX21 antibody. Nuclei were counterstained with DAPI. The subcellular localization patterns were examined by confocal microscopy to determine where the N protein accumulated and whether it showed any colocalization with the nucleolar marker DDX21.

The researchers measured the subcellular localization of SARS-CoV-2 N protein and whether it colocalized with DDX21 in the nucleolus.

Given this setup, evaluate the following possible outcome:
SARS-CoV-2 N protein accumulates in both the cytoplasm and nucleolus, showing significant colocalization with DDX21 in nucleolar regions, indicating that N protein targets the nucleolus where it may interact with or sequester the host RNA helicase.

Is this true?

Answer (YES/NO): YES